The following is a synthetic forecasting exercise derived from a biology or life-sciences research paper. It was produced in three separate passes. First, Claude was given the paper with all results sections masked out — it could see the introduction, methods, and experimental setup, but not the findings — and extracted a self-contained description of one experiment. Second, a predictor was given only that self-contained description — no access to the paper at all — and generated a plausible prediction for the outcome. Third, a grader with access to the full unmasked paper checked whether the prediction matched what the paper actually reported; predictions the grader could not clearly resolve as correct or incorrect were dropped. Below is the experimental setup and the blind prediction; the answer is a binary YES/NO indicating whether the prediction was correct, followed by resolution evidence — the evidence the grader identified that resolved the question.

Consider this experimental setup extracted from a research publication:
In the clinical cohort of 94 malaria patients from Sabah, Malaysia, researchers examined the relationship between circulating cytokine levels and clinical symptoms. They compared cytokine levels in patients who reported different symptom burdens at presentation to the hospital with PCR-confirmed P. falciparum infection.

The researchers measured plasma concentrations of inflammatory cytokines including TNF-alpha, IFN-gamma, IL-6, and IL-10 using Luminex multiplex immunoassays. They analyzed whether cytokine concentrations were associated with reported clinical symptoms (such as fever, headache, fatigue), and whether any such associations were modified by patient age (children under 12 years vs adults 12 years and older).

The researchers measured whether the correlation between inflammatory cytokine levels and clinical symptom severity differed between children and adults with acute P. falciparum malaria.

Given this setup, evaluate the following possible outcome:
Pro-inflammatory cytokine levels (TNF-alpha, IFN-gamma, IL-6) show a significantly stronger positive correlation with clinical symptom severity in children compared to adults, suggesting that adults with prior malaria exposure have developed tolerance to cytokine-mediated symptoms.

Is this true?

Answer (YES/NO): NO